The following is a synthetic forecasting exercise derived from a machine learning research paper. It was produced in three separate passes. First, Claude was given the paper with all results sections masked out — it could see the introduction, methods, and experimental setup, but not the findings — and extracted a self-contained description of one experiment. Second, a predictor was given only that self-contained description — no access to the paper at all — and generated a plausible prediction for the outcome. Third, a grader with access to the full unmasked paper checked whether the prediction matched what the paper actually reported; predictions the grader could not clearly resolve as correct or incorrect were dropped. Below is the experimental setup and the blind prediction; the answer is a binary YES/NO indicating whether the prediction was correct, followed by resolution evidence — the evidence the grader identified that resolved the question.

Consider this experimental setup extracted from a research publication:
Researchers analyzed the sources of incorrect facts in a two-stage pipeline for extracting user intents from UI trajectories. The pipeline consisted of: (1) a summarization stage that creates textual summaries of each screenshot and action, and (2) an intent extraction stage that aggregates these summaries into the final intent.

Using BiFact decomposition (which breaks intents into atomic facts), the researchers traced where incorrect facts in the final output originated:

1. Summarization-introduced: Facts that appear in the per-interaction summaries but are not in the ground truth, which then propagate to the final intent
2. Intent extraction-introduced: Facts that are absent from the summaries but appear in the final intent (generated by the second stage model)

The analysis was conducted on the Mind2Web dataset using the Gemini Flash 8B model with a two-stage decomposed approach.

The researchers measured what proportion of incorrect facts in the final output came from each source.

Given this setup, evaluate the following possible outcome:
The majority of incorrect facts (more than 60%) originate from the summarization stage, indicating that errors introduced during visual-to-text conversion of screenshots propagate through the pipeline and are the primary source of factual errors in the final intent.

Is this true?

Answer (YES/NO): YES